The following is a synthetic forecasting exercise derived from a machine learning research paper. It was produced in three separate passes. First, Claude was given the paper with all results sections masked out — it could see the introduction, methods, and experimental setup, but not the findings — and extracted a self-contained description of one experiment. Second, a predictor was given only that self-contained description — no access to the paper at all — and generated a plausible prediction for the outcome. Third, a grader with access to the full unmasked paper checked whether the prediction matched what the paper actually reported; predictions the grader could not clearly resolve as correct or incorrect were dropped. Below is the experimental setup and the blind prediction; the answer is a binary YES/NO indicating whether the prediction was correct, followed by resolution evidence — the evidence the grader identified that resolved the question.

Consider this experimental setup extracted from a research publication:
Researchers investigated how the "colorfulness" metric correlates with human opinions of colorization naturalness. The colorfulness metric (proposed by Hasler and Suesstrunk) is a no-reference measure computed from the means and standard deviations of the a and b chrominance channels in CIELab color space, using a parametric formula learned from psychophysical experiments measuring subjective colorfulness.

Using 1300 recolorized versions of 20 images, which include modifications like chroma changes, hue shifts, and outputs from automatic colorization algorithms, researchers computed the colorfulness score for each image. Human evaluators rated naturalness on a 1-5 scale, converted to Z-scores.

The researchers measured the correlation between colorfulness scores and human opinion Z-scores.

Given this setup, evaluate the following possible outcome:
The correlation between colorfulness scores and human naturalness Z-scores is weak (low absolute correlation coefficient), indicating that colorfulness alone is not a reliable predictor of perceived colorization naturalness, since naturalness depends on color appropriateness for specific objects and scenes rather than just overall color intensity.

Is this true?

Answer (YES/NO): YES